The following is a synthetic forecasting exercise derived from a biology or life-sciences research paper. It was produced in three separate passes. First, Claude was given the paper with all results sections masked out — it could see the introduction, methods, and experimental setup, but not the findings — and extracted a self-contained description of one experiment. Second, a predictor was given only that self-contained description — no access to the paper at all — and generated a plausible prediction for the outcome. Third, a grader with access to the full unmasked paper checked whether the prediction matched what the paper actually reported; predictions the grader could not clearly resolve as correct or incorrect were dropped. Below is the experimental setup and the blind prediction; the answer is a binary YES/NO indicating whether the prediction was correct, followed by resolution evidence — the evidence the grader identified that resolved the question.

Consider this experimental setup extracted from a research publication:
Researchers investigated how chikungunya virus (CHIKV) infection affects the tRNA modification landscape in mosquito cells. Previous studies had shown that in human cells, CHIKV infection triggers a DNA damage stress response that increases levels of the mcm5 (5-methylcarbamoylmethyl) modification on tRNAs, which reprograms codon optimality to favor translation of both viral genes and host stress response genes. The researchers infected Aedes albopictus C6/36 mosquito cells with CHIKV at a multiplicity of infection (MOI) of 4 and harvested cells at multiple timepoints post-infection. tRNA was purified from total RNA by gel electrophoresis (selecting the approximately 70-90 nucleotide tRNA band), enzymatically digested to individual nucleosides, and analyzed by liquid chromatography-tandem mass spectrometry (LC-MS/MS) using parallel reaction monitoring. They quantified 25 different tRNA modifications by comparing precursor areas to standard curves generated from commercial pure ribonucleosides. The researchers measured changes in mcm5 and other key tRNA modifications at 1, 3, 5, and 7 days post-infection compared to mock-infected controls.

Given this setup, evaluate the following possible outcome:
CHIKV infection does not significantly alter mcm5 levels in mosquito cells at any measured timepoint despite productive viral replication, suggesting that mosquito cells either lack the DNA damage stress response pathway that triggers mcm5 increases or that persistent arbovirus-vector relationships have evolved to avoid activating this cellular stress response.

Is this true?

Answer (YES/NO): YES